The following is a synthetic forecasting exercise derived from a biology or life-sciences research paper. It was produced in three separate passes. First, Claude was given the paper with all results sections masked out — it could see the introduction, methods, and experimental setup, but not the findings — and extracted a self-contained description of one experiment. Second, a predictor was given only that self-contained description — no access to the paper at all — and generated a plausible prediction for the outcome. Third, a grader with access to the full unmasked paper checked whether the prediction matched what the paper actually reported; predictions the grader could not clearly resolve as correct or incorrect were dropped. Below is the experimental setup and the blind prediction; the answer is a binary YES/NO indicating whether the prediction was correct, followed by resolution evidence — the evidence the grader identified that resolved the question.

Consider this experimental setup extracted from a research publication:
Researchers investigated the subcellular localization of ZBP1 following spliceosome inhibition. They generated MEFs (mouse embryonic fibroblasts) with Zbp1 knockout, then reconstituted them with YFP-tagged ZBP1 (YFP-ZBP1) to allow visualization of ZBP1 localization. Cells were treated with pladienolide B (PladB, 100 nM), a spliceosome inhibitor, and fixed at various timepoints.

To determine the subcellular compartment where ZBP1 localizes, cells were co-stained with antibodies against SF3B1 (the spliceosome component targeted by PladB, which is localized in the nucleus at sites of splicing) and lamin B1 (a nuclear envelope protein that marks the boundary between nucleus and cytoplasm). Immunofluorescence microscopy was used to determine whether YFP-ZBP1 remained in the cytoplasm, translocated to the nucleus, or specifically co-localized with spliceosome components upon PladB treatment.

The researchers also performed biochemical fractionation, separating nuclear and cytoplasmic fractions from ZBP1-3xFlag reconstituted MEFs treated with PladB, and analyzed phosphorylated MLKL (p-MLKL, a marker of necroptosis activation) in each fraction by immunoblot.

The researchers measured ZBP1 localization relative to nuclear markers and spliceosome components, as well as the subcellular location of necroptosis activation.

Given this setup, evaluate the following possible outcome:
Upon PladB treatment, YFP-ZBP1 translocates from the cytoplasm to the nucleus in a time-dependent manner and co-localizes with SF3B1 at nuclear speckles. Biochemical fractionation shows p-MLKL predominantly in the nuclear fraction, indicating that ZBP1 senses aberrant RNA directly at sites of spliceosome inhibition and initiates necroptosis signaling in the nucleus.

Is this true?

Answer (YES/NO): NO